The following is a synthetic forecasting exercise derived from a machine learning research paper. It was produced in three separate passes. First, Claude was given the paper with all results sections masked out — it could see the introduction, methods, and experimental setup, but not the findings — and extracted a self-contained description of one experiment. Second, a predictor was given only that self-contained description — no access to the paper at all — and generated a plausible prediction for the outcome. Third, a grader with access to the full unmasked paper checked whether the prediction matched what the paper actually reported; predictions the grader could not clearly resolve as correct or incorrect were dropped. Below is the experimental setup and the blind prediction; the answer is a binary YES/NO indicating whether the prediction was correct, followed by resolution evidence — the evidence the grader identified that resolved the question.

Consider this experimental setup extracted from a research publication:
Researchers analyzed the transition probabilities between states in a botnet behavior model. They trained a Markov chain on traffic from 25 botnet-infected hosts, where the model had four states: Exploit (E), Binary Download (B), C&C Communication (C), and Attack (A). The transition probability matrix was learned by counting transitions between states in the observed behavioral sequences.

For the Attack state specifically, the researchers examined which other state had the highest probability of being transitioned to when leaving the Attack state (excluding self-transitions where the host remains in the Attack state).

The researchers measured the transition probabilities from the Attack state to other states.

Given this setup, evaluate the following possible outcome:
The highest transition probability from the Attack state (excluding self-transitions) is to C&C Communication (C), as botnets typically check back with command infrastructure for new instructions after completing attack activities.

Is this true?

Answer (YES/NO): YES